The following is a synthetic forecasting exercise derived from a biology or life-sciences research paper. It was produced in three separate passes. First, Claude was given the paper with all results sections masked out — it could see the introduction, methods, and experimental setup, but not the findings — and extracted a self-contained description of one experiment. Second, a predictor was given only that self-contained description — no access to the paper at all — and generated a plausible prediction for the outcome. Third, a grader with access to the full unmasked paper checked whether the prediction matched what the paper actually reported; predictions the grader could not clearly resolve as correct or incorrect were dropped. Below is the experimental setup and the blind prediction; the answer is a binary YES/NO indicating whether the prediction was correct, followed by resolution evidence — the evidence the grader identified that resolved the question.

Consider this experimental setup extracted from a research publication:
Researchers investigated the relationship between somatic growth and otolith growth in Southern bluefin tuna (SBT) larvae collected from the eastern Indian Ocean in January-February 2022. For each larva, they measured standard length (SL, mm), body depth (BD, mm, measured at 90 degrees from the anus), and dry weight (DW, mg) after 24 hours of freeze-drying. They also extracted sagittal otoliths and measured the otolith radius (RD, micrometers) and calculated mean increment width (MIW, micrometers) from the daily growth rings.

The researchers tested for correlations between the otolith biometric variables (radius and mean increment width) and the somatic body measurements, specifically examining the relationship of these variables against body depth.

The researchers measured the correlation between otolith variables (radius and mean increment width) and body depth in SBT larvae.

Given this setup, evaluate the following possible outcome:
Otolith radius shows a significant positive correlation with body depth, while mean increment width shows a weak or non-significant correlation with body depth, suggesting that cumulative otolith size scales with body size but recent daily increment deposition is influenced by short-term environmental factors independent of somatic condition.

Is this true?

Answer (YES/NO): NO